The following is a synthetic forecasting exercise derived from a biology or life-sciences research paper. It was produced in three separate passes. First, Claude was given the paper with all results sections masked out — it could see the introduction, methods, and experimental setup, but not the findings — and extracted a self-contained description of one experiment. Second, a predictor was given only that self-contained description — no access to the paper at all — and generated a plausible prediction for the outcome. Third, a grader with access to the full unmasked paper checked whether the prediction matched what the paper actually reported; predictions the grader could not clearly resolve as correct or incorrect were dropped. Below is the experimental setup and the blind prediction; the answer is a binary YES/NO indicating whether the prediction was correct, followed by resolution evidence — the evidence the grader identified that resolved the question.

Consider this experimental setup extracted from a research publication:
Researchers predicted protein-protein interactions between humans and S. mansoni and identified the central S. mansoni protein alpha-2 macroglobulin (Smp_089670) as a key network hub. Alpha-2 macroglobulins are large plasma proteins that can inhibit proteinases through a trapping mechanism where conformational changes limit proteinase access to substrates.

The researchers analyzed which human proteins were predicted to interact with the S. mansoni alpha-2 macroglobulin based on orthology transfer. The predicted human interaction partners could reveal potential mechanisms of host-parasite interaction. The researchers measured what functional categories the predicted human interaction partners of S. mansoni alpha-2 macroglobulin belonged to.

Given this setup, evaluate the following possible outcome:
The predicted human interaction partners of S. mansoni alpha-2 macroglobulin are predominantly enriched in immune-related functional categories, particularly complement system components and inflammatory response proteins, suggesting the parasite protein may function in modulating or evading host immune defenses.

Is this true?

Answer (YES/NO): NO